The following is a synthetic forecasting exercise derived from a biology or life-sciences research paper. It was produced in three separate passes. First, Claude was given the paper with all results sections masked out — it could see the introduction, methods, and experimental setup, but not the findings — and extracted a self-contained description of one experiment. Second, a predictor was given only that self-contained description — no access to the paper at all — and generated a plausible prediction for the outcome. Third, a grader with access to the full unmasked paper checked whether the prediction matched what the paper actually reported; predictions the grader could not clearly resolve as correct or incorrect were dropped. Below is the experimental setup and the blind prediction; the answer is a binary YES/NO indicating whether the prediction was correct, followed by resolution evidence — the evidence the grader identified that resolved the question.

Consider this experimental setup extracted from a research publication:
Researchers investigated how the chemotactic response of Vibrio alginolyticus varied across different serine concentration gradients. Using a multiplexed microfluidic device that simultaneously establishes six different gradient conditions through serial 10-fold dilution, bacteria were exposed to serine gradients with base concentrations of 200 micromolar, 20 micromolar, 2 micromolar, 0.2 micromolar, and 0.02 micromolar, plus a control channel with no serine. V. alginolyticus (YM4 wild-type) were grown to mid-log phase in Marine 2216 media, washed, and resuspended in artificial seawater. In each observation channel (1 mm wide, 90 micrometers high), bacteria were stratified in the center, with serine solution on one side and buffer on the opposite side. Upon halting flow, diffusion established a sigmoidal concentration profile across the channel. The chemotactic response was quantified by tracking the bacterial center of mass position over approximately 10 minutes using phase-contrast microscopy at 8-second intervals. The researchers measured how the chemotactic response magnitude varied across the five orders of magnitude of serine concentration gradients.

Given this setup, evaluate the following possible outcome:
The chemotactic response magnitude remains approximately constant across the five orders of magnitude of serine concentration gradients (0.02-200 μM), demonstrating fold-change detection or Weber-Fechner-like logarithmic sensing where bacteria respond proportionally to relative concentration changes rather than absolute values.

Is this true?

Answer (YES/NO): NO